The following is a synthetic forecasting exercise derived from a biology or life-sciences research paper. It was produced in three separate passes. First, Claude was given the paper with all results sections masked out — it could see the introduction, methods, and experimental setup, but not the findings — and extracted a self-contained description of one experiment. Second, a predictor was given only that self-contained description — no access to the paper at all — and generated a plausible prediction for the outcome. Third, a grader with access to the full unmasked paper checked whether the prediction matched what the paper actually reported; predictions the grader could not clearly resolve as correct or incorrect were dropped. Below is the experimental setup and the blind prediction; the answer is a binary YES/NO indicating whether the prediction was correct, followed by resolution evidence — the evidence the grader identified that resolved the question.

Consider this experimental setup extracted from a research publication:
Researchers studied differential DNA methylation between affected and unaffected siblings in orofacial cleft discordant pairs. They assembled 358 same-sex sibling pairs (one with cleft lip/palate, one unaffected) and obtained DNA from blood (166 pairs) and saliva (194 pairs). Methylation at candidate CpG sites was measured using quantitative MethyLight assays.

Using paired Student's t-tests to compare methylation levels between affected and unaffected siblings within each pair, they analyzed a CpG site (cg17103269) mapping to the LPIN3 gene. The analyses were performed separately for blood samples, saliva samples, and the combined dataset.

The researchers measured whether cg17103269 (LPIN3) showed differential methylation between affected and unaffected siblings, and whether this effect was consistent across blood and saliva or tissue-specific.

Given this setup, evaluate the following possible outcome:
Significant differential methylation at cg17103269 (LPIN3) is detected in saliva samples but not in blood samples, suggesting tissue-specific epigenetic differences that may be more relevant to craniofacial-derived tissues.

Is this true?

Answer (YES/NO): NO